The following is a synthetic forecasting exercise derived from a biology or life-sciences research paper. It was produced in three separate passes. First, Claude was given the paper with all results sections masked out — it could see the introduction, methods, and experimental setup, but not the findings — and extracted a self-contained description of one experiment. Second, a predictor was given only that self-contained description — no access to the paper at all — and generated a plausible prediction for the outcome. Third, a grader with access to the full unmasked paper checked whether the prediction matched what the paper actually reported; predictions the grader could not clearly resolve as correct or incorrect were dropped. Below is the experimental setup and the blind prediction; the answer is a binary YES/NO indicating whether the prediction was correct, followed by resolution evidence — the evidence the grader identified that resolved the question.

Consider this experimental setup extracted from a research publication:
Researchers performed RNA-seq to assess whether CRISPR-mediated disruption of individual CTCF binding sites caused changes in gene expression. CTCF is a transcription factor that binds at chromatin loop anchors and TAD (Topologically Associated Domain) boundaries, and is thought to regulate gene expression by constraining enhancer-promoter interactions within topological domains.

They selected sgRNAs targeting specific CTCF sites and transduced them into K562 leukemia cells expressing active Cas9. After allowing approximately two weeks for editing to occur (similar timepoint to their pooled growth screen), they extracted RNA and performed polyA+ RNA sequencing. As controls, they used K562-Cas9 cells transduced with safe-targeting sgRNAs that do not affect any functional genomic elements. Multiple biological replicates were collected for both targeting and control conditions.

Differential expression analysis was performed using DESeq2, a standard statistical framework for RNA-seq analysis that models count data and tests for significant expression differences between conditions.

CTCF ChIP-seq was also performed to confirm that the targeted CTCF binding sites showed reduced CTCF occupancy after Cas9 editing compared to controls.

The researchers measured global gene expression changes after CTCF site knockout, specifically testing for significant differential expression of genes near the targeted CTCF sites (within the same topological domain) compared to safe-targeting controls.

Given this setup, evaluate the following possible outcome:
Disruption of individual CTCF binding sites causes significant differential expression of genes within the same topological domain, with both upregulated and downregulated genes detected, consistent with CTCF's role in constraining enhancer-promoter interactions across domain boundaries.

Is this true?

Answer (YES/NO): NO